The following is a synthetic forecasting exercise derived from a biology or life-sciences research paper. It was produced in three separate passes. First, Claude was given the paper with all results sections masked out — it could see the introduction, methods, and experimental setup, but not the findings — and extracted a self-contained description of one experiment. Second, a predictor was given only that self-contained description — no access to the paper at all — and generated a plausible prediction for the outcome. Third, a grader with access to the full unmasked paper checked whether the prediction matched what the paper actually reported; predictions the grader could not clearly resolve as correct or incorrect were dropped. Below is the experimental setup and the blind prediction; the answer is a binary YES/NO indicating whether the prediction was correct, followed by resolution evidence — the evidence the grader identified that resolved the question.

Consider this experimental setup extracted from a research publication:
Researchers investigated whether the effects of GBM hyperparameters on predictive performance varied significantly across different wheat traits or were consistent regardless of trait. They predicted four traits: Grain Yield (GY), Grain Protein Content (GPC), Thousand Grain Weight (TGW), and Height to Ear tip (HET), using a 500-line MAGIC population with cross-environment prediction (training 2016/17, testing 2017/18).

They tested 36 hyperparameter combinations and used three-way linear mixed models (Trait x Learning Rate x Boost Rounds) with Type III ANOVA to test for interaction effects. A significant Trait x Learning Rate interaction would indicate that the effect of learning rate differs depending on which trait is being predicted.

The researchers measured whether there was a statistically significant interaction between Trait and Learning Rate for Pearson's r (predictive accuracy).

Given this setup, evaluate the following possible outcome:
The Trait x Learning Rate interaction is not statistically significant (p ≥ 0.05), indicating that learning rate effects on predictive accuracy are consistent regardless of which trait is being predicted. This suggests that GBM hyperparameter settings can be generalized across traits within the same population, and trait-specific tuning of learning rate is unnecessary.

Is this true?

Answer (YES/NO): NO